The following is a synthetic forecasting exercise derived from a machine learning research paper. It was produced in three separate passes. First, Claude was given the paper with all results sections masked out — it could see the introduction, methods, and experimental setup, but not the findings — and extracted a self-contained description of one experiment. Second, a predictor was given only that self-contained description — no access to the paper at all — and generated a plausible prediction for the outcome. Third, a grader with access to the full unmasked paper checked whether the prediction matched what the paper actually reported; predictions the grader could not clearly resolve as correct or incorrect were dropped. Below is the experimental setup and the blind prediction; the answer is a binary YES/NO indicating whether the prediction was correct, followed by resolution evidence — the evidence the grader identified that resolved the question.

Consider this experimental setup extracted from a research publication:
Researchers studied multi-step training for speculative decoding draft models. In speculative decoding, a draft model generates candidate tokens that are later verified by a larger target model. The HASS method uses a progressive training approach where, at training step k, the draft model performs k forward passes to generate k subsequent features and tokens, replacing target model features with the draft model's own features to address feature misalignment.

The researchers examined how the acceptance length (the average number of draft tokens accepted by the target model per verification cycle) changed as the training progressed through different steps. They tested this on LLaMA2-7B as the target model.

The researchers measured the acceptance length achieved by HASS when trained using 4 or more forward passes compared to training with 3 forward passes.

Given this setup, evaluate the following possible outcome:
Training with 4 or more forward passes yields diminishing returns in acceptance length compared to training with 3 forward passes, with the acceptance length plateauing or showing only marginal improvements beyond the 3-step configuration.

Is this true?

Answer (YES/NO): YES